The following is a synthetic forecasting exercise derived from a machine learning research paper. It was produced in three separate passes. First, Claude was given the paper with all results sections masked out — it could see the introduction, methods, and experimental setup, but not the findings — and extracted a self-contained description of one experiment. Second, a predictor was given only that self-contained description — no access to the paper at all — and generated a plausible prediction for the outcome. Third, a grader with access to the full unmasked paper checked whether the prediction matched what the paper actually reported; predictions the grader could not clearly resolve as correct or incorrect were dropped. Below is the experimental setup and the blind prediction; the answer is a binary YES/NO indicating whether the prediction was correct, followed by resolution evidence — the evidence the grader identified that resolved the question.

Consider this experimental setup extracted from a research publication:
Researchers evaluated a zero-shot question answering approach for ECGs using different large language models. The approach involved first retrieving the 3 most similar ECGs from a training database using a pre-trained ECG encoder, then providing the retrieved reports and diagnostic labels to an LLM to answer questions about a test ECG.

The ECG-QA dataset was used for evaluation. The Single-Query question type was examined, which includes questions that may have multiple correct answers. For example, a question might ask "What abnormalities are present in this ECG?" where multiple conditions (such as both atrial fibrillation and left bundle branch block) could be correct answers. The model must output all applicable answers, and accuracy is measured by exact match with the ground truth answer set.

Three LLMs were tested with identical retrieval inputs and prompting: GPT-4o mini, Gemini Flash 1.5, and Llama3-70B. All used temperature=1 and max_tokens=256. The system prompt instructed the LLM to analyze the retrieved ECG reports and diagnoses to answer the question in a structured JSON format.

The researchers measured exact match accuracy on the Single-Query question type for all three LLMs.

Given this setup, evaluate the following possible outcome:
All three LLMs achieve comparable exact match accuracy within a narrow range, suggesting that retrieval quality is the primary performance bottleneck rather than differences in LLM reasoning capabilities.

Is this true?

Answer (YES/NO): YES